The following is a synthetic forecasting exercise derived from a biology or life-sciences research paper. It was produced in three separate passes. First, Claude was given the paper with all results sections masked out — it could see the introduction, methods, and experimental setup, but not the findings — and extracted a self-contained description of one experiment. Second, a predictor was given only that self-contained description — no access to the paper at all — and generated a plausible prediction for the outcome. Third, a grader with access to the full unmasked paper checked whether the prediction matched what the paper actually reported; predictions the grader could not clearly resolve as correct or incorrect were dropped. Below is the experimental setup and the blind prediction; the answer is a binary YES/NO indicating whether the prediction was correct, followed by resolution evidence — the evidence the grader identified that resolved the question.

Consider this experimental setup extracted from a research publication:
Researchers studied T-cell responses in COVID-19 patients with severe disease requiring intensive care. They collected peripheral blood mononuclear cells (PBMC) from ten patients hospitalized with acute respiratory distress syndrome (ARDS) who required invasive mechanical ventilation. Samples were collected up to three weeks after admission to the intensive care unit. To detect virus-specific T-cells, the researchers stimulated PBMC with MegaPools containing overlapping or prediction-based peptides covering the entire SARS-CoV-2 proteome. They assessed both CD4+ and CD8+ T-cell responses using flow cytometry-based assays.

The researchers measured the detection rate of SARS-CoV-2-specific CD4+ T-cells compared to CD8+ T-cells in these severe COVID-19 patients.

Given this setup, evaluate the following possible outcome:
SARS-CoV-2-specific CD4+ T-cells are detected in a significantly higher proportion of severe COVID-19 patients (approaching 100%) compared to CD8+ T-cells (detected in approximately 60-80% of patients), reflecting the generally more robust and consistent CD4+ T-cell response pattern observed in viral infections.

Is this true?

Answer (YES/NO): YES